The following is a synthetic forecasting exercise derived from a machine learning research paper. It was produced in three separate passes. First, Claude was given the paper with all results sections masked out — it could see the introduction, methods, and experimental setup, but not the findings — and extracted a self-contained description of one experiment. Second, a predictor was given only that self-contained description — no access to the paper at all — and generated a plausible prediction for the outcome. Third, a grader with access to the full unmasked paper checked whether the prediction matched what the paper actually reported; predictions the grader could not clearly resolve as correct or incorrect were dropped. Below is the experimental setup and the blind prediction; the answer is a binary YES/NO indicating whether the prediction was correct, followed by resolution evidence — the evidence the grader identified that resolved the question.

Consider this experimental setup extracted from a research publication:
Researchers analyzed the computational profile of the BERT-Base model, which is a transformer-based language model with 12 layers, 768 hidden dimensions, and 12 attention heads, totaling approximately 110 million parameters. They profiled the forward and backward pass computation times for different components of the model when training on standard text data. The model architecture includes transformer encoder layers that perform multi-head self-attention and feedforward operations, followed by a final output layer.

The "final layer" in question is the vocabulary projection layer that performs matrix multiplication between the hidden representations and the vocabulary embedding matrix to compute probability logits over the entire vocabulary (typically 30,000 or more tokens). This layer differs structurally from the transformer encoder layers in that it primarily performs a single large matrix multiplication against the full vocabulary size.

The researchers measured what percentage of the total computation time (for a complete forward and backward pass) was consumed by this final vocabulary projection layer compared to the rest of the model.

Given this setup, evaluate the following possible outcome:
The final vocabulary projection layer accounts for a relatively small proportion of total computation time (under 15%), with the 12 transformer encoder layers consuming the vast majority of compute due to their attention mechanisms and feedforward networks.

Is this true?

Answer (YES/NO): NO